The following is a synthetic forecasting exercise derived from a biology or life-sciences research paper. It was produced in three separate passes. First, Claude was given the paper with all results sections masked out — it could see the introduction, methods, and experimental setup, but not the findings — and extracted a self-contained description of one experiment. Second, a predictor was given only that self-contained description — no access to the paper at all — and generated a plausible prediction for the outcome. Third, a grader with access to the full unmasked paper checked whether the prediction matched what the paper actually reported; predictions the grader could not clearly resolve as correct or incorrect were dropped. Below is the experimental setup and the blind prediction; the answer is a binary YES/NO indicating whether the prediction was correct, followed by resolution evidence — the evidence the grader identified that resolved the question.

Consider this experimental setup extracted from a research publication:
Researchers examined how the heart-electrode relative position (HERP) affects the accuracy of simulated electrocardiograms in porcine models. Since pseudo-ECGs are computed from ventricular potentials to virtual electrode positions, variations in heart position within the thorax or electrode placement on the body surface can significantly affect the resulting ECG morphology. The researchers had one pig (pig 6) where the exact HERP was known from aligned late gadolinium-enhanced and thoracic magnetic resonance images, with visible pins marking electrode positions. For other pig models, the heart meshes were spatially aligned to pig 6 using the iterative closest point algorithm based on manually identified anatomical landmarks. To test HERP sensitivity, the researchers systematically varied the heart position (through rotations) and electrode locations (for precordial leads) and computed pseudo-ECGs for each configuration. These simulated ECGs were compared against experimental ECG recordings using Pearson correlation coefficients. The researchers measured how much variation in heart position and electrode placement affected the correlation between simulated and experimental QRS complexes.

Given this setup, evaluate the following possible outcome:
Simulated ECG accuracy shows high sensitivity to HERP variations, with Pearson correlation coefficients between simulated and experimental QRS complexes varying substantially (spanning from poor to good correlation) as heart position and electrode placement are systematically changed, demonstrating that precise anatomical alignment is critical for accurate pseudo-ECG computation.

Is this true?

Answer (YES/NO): YES